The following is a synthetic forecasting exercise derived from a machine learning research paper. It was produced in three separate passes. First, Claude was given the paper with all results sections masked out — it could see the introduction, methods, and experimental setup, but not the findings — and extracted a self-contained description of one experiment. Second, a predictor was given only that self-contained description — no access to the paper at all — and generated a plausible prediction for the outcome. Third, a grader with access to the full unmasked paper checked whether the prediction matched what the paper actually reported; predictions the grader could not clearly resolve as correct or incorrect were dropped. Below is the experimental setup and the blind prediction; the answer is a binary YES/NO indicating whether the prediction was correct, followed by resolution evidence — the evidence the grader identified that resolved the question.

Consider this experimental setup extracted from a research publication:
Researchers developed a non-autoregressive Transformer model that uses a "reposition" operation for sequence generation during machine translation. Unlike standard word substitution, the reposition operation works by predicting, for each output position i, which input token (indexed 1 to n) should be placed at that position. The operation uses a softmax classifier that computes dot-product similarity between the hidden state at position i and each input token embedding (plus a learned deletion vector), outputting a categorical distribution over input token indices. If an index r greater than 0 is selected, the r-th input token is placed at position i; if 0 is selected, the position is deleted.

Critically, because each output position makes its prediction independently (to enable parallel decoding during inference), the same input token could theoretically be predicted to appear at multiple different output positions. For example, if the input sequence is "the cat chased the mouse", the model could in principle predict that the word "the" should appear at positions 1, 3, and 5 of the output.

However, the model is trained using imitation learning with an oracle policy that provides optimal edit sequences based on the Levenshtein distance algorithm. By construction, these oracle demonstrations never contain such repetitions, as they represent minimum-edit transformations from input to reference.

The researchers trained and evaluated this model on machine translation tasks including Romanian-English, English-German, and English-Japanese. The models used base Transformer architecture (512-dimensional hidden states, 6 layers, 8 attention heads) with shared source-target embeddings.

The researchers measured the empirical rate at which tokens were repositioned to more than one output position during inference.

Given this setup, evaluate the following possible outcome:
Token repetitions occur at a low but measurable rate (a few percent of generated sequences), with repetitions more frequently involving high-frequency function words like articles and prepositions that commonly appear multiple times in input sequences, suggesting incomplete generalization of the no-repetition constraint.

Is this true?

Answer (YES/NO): NO